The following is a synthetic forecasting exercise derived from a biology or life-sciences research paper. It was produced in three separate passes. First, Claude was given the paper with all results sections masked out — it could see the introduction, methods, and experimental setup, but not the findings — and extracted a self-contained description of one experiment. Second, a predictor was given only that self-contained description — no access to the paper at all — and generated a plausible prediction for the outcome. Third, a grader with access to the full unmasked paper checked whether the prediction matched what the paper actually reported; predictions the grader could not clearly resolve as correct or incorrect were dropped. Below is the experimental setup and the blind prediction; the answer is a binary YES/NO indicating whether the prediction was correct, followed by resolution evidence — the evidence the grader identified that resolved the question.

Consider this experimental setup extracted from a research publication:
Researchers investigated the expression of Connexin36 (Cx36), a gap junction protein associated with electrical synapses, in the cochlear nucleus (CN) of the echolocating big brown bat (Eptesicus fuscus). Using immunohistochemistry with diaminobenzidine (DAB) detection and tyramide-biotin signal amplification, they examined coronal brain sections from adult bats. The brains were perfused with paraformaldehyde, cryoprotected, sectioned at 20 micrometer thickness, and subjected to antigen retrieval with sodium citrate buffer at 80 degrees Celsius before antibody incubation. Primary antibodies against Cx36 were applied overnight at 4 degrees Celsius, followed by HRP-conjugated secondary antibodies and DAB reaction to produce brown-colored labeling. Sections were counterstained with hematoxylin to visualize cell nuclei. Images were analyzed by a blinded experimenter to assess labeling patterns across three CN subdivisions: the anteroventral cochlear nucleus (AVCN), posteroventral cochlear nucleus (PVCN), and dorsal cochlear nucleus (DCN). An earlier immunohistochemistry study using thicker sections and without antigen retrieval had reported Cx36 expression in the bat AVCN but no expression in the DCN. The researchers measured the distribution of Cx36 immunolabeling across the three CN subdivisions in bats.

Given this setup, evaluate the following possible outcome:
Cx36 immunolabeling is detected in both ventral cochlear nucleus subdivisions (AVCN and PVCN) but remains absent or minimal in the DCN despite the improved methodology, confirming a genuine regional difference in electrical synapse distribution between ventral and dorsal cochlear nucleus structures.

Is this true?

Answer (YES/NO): NO